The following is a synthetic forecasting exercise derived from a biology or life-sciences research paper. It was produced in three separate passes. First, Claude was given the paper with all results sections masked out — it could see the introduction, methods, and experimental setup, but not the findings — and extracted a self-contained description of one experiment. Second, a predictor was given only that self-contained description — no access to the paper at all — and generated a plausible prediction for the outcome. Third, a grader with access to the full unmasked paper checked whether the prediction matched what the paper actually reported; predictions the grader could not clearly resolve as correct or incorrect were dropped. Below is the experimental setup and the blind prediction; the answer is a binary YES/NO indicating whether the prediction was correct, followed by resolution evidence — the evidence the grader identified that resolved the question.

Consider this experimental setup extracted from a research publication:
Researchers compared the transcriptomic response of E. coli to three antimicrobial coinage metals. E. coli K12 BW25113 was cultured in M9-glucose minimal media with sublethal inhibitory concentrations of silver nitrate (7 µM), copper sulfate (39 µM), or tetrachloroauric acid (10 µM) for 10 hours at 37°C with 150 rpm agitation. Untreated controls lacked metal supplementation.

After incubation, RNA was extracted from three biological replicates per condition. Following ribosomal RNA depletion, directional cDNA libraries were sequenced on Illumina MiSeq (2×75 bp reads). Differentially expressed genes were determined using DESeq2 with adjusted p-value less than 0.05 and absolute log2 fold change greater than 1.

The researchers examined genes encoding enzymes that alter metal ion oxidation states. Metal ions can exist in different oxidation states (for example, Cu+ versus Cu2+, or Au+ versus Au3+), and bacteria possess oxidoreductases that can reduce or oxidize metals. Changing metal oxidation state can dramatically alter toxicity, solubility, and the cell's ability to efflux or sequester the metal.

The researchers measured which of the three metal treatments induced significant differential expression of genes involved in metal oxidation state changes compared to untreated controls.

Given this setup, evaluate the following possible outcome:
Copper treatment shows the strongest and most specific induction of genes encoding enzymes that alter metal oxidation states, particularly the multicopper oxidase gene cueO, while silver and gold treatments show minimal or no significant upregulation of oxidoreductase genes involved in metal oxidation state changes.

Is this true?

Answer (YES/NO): NO